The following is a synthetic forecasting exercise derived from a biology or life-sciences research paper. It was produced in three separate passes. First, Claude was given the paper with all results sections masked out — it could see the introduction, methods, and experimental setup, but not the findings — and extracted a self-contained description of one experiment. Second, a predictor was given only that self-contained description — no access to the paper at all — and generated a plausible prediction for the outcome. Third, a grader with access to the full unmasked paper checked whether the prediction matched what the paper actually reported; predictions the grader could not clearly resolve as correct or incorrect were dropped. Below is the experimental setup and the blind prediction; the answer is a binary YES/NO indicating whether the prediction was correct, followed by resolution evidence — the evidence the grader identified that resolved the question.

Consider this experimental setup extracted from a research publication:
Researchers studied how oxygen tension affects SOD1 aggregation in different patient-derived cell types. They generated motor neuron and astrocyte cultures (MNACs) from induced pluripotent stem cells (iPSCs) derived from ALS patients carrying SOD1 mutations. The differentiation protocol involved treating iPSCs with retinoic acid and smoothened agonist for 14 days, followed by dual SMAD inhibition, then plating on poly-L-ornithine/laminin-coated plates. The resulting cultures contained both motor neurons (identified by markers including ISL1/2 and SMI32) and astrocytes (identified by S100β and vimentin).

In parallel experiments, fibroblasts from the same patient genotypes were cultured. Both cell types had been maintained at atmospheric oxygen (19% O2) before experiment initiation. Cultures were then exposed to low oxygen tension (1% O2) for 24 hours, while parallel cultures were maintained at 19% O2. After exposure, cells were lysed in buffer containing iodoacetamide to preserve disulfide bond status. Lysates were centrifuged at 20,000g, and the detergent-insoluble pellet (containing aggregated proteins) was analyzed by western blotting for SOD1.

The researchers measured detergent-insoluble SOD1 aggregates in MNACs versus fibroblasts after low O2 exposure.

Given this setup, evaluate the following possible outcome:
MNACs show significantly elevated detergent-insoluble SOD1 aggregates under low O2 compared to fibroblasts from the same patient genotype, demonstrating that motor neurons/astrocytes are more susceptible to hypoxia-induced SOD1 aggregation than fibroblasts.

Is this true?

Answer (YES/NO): YES